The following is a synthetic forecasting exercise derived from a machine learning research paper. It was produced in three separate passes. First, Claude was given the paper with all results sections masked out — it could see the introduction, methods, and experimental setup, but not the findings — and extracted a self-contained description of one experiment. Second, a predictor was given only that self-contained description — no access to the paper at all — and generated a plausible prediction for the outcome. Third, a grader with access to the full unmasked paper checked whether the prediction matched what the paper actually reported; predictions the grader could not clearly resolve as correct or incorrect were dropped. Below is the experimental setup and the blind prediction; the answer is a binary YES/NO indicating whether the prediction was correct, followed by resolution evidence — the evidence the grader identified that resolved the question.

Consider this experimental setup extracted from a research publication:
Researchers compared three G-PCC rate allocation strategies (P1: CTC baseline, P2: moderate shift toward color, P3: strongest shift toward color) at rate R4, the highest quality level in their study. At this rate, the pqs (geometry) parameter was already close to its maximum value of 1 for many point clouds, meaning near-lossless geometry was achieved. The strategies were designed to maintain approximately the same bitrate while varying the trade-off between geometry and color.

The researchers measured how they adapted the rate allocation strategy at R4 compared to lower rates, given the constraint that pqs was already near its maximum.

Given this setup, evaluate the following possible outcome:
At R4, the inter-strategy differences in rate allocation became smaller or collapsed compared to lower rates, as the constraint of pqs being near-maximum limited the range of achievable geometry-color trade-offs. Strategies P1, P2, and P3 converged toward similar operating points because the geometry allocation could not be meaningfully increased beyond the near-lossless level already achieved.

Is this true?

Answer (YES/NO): YES